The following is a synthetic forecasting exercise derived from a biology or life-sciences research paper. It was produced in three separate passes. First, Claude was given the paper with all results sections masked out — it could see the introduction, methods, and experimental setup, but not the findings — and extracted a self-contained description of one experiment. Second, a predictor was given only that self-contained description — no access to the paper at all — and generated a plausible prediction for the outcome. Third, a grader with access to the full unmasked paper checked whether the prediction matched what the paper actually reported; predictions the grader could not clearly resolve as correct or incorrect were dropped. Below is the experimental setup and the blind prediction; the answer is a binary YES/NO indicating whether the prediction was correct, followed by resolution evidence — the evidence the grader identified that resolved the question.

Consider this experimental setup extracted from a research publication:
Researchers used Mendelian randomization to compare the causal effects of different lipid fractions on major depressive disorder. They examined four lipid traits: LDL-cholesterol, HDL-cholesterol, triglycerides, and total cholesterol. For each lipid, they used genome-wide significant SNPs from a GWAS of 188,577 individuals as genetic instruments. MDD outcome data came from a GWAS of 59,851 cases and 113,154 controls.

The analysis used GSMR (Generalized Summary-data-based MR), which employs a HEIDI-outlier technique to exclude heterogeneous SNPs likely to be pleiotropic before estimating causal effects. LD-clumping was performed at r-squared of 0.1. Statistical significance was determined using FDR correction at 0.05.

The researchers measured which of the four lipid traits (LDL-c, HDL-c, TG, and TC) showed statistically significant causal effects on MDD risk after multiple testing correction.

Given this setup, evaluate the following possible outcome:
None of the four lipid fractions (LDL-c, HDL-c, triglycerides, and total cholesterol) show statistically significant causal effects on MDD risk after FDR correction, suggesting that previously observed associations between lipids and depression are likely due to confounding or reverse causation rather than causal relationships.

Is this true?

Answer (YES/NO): NO